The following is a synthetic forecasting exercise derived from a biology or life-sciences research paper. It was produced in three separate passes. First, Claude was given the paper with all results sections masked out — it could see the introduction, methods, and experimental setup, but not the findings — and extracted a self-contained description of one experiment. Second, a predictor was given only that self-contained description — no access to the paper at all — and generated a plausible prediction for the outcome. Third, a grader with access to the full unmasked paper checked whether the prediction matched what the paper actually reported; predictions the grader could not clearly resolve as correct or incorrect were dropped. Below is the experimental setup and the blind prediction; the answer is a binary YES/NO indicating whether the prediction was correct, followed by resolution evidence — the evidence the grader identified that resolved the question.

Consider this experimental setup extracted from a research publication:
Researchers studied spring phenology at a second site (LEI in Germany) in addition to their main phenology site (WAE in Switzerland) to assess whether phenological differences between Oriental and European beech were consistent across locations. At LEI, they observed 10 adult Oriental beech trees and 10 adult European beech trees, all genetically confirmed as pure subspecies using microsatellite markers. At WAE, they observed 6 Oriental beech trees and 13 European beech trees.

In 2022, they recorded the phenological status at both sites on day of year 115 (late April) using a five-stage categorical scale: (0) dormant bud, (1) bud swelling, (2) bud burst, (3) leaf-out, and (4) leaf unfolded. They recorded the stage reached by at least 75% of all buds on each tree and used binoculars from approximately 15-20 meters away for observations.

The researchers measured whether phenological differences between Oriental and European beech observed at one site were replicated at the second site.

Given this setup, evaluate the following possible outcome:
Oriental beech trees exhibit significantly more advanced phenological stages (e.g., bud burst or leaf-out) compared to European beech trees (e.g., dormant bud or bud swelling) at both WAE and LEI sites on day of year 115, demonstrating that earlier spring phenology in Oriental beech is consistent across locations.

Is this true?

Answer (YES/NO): NO